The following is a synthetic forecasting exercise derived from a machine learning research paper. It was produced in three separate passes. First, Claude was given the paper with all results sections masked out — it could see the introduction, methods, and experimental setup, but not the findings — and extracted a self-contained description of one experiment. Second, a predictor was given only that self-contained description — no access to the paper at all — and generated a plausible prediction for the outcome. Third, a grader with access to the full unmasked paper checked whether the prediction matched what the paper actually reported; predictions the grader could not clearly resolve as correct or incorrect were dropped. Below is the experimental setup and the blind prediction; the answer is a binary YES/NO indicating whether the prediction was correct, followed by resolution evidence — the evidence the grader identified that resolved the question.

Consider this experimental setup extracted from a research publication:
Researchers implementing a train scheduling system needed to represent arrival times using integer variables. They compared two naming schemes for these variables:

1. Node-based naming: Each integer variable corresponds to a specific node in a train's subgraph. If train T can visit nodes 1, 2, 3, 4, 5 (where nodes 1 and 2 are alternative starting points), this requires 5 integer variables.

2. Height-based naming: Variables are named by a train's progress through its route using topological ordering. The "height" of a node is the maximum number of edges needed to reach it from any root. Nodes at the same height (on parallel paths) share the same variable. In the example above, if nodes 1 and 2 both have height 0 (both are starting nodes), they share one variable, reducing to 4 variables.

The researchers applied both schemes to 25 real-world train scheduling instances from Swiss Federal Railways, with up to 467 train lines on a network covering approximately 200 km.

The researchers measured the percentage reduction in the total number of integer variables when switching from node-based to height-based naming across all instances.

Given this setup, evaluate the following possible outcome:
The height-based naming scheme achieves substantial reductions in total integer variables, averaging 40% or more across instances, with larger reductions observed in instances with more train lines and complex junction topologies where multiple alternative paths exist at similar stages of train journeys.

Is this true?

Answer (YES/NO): NO